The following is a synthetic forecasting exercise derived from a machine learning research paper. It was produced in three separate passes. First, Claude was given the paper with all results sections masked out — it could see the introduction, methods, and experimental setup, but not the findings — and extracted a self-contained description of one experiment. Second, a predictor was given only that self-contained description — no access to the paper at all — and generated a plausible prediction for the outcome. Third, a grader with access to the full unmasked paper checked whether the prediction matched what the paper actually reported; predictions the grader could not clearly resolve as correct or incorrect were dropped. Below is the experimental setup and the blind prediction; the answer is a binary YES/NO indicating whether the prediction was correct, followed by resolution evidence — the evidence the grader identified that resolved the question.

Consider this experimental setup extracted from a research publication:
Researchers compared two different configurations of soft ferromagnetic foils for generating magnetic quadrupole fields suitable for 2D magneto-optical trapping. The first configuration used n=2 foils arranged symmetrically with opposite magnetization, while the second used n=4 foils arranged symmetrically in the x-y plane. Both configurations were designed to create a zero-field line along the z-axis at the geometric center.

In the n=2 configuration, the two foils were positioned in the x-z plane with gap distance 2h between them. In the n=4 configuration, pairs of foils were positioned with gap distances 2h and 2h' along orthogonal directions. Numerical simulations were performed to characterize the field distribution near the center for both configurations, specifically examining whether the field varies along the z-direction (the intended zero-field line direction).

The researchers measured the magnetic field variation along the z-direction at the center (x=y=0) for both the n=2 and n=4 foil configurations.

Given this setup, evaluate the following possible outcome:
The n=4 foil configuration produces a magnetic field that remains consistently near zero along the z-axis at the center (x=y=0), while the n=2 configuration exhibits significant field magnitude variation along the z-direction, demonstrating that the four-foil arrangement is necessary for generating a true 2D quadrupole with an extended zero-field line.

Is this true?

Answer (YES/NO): YES